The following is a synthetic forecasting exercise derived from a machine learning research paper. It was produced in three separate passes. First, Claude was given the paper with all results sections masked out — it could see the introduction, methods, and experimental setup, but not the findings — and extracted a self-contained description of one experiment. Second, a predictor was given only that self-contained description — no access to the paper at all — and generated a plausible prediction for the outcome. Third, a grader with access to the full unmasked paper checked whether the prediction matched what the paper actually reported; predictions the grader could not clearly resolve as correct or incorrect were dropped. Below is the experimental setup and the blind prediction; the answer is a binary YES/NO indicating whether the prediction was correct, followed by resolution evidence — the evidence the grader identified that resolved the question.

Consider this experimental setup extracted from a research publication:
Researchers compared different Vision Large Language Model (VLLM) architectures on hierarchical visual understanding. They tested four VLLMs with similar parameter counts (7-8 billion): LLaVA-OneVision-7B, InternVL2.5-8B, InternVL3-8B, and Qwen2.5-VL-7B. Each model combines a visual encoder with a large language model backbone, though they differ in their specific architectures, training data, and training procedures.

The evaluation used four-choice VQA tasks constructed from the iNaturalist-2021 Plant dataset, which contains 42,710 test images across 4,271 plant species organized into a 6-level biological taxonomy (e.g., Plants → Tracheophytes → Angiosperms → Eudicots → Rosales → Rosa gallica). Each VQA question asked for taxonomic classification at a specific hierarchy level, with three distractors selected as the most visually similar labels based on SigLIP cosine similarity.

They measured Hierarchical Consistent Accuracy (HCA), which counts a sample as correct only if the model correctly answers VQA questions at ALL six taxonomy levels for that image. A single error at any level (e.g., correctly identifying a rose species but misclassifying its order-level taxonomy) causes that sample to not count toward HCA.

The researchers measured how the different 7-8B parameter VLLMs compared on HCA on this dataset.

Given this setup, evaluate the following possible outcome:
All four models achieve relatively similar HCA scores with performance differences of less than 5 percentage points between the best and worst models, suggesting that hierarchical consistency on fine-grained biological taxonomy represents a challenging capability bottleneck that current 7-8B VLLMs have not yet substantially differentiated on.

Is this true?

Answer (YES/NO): NO